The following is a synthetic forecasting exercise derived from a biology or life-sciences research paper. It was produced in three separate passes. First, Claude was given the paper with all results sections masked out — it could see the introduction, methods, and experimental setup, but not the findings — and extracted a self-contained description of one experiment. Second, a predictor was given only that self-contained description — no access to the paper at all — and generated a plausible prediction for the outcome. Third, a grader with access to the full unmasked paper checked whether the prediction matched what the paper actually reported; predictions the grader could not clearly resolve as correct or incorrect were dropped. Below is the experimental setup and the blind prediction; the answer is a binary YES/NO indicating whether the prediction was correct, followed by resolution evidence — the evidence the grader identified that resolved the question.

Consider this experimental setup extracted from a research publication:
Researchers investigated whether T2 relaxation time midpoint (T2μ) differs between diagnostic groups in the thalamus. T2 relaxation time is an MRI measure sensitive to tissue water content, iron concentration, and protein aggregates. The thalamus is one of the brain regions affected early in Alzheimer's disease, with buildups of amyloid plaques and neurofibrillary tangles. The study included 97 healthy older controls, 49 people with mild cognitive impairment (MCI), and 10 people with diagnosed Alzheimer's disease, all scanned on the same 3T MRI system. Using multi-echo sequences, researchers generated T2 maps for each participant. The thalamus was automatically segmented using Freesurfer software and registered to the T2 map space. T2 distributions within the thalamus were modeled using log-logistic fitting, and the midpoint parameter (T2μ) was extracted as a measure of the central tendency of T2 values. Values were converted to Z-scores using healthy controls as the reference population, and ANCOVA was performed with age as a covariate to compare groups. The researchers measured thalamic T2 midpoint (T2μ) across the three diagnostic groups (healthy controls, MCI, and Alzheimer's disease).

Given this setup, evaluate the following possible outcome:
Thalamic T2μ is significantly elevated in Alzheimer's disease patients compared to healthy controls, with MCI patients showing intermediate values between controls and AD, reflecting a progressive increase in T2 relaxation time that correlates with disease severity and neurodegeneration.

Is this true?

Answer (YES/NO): NO